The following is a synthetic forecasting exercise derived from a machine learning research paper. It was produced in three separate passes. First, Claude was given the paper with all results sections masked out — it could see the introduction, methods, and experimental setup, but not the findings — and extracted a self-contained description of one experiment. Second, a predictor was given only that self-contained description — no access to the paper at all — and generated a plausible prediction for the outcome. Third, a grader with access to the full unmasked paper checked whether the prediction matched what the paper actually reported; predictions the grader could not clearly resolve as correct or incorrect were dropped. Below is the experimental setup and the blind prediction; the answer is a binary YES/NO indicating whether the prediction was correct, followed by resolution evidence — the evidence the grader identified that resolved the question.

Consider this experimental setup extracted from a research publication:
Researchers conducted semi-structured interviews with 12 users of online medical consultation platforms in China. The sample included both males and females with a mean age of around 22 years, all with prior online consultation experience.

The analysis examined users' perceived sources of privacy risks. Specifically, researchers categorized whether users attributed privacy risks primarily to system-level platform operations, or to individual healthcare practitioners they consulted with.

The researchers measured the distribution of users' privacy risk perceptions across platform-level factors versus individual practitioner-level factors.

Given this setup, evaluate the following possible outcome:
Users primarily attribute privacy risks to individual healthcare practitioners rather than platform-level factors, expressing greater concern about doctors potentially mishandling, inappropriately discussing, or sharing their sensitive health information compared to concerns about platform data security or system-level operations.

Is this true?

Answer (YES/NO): NO